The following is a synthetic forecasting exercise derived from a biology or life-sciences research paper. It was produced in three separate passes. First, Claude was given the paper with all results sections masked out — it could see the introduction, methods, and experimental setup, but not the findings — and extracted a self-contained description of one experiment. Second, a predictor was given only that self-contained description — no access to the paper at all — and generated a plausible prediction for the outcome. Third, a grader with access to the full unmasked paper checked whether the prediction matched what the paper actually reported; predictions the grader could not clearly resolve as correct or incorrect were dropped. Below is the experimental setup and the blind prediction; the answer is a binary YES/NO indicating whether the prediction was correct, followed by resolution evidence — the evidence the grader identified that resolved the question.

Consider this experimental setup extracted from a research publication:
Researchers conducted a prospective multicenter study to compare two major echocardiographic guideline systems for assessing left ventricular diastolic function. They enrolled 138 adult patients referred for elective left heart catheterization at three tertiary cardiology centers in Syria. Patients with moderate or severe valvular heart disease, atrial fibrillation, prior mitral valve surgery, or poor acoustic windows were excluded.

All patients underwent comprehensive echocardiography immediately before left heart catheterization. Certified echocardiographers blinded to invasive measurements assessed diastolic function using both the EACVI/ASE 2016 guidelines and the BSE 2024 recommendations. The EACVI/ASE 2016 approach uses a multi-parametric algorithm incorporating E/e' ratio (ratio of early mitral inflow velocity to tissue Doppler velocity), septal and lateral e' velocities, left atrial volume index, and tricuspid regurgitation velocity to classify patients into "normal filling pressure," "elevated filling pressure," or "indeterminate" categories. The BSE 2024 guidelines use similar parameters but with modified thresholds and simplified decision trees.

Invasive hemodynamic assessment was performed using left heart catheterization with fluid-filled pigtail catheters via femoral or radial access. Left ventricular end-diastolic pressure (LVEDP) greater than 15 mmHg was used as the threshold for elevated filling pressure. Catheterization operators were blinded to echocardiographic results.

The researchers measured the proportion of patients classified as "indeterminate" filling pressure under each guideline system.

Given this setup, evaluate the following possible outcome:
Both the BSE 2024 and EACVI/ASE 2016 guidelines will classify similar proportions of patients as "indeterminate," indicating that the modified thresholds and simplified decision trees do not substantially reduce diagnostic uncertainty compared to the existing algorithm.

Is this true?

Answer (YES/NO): NO